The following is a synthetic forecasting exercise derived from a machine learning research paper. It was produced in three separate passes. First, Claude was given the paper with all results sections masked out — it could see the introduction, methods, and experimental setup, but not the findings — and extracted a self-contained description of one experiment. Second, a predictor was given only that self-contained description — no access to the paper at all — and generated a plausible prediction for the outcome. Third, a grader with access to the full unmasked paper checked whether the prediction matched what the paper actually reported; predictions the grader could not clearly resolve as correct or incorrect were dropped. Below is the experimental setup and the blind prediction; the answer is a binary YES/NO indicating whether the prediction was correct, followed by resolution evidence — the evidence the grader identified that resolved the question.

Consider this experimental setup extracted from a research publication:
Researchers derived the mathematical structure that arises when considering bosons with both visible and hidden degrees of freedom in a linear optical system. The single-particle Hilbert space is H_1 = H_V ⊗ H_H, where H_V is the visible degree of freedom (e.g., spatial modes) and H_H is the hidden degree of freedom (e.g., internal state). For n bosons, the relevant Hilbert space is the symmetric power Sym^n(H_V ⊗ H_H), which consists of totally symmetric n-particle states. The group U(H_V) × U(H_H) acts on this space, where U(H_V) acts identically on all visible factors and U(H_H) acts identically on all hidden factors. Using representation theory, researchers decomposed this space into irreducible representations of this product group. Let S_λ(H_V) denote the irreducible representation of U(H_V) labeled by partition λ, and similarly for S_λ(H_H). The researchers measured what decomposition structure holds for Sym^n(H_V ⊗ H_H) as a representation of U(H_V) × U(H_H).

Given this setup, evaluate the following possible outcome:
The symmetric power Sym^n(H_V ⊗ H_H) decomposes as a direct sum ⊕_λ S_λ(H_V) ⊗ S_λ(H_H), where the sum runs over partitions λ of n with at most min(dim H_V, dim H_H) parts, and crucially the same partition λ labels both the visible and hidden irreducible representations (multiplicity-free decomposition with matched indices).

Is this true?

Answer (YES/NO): YES